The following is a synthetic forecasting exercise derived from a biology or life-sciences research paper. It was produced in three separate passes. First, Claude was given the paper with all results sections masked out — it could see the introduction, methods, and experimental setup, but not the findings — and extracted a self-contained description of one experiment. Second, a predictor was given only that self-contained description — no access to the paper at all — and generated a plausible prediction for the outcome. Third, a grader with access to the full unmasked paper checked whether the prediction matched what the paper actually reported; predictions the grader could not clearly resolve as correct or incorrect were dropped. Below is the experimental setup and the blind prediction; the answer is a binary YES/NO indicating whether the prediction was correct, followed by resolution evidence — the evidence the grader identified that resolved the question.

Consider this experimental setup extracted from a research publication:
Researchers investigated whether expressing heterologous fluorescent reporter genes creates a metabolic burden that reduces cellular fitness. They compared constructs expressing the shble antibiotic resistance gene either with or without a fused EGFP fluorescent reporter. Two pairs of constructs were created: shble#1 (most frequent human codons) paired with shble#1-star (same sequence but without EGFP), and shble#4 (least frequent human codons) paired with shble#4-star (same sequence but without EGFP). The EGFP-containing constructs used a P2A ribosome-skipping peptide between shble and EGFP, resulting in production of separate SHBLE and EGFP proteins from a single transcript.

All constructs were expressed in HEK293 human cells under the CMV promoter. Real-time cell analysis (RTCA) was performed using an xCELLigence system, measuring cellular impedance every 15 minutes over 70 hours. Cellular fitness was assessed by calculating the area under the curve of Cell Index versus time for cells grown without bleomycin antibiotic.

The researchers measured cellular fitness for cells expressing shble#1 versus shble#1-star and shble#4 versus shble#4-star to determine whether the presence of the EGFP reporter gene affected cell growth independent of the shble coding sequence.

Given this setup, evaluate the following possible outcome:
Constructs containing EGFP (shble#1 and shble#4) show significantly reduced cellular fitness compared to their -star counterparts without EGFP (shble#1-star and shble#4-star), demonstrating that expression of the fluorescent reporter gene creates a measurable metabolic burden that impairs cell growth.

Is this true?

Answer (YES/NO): YES